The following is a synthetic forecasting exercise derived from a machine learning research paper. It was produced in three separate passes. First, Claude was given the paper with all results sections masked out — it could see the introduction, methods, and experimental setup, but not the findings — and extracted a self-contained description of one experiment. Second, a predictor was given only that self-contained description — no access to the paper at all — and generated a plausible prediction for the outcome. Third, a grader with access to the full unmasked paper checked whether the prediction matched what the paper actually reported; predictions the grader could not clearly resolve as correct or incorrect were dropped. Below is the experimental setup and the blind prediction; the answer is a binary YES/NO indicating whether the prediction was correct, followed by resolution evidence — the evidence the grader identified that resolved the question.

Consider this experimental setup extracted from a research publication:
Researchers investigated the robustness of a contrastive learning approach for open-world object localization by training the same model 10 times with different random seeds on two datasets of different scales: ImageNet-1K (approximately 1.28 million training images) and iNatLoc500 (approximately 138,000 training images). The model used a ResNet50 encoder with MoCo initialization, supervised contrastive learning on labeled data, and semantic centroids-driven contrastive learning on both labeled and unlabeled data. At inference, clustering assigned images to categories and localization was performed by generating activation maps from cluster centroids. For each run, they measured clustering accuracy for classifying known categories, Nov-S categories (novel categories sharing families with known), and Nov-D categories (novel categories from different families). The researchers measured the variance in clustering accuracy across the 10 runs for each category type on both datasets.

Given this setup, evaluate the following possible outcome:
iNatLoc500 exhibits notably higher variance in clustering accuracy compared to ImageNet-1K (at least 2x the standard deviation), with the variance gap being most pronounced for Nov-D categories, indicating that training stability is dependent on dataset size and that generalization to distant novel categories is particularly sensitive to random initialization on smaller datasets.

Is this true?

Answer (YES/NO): NO